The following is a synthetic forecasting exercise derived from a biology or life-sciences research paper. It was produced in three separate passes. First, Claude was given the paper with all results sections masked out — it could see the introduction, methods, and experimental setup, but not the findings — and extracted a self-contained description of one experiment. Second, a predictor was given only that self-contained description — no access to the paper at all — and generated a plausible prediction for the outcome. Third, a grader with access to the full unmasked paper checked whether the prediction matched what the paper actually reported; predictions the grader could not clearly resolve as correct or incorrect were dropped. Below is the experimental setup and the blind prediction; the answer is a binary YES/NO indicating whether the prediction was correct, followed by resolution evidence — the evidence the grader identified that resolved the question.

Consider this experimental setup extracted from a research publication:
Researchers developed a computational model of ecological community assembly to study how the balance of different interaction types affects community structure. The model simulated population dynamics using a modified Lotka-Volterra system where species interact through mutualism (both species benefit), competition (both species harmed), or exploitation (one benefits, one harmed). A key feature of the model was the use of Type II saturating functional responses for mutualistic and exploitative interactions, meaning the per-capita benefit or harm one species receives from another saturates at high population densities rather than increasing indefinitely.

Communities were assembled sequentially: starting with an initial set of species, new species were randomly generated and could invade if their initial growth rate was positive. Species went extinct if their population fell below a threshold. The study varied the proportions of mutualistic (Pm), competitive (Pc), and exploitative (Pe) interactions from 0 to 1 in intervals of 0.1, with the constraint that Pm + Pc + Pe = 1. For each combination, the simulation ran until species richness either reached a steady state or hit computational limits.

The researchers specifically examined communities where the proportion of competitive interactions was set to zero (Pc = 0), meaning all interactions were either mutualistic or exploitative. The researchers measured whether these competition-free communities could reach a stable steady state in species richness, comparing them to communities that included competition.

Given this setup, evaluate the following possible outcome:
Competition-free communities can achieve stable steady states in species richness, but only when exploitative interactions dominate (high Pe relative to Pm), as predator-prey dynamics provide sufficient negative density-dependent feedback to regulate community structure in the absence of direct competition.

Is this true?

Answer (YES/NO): NO